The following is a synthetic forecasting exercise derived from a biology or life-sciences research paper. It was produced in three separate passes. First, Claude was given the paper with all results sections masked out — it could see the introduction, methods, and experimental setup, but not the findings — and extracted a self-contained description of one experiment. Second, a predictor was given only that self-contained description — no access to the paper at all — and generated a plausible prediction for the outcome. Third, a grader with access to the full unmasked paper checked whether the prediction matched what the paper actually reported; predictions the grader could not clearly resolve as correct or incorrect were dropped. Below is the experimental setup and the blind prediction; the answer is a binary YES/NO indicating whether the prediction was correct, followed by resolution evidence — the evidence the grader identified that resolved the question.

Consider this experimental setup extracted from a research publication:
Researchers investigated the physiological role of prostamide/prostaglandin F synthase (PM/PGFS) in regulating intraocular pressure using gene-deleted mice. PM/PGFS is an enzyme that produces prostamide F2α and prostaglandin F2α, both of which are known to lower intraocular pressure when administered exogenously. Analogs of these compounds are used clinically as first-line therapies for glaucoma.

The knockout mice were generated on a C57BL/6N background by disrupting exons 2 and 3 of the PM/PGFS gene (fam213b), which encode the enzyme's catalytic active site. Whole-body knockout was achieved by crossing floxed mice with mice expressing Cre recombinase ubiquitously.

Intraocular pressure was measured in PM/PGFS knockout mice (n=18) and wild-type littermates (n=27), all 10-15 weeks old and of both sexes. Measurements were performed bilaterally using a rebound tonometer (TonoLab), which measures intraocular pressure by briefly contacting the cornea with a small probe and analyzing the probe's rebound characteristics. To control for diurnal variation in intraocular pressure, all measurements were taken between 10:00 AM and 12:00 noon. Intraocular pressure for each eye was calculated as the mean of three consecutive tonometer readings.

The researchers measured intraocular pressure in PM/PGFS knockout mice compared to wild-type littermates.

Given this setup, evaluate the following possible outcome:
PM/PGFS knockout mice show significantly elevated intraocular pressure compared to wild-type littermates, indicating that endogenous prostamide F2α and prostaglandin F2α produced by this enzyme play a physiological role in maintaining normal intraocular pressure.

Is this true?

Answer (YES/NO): NO